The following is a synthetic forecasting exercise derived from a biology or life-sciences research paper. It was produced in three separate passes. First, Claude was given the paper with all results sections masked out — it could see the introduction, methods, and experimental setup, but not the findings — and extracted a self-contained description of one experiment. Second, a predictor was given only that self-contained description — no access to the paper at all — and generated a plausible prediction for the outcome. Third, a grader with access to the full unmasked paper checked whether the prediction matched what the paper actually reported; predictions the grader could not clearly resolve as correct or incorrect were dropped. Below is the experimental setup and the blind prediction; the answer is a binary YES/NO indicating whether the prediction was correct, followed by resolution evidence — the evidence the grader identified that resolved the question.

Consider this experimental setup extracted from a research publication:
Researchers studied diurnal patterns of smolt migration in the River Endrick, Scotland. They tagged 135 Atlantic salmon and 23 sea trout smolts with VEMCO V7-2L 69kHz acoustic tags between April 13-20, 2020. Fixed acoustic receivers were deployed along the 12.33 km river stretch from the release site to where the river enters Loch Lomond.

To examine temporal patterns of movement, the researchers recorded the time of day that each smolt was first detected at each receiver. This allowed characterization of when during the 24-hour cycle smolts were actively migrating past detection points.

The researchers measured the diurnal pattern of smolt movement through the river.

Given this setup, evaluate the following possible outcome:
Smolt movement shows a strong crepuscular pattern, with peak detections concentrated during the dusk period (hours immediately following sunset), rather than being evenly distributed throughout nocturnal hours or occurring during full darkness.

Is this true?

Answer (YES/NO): NO